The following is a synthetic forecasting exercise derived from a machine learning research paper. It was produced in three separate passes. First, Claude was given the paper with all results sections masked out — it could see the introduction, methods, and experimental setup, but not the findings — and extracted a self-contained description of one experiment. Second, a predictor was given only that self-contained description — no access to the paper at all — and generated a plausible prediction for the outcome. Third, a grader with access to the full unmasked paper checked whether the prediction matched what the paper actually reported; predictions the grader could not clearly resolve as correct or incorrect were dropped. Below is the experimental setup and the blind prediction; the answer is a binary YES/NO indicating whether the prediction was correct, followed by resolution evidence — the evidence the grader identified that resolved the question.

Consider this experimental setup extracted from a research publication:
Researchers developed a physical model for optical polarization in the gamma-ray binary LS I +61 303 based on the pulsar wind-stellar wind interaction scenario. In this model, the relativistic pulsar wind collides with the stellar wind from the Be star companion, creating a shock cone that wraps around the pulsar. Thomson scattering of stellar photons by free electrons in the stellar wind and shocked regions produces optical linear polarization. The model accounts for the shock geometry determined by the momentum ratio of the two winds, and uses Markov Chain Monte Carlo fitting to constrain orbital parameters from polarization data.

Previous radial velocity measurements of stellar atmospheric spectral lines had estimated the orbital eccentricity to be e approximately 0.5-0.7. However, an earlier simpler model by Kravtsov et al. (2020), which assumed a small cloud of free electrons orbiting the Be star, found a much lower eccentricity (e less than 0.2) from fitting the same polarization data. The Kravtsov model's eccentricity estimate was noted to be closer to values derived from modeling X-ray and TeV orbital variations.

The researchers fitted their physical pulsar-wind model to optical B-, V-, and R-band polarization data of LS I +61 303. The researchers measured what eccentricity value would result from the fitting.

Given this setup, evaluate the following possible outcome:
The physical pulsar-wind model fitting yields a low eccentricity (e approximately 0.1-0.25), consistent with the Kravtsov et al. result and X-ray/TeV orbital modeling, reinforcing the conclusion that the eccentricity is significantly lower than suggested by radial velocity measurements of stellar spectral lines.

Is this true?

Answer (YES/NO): YES